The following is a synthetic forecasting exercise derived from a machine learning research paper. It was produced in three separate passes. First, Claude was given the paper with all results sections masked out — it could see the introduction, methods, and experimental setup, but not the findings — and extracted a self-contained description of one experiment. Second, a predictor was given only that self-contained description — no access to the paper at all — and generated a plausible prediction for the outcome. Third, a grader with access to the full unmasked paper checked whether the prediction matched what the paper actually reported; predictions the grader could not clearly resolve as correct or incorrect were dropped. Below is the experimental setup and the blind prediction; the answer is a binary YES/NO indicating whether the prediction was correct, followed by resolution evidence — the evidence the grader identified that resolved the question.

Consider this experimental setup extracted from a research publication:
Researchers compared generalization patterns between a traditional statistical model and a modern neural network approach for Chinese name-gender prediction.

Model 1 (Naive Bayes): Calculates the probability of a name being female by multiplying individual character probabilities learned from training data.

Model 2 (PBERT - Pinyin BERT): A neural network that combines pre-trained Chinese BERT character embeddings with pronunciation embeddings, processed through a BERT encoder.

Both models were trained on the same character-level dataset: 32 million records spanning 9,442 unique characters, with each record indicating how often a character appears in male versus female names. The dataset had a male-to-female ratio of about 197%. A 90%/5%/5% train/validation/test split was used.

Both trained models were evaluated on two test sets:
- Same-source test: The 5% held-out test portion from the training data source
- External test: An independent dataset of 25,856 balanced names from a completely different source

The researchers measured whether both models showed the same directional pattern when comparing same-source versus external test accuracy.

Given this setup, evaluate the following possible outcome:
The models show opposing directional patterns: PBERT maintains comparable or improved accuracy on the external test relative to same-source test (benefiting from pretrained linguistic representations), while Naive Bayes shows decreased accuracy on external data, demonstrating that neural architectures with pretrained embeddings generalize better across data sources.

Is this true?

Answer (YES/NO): NO